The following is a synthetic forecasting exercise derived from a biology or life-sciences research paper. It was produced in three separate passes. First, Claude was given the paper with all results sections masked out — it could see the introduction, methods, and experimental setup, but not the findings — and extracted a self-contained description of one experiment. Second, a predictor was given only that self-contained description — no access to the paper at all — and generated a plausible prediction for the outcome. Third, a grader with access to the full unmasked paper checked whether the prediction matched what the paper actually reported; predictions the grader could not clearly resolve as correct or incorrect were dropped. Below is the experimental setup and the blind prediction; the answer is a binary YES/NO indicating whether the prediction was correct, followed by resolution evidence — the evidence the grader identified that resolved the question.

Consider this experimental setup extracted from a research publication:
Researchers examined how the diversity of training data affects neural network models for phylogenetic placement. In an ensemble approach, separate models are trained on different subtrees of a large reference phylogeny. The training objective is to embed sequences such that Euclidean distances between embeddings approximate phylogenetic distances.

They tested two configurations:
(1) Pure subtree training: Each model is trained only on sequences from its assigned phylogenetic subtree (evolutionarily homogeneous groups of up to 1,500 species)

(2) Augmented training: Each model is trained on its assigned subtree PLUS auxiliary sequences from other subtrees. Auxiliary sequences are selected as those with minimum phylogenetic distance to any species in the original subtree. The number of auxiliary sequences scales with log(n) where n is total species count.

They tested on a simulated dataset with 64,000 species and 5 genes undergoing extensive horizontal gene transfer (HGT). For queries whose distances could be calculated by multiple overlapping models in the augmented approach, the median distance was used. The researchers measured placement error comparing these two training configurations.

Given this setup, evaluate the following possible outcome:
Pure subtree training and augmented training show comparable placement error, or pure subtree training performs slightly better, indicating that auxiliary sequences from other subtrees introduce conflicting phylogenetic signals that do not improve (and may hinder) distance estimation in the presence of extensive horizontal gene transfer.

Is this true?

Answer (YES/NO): NO